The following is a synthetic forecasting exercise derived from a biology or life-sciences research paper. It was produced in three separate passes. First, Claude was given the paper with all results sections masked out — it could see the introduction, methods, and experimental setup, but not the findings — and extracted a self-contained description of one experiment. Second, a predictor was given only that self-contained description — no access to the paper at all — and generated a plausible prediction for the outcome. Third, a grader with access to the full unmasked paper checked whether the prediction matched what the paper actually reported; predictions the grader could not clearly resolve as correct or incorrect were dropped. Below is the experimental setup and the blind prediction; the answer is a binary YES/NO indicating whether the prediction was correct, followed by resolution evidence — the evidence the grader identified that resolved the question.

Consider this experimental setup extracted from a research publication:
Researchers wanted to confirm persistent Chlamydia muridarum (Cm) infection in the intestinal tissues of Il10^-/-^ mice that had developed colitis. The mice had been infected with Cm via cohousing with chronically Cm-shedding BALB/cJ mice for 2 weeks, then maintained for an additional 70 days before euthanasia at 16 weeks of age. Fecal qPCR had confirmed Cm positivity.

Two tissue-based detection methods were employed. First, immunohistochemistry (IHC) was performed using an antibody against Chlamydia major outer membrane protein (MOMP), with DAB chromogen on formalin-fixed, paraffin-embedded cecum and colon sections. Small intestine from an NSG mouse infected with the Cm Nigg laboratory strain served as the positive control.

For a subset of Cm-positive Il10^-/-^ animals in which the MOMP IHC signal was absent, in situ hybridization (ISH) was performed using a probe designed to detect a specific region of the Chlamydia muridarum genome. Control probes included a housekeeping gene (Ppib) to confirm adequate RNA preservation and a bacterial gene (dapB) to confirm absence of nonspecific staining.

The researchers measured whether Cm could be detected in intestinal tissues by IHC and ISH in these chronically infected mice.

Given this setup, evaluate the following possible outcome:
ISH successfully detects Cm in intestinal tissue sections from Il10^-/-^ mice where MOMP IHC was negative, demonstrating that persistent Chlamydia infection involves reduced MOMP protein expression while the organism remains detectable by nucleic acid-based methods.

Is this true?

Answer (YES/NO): YES